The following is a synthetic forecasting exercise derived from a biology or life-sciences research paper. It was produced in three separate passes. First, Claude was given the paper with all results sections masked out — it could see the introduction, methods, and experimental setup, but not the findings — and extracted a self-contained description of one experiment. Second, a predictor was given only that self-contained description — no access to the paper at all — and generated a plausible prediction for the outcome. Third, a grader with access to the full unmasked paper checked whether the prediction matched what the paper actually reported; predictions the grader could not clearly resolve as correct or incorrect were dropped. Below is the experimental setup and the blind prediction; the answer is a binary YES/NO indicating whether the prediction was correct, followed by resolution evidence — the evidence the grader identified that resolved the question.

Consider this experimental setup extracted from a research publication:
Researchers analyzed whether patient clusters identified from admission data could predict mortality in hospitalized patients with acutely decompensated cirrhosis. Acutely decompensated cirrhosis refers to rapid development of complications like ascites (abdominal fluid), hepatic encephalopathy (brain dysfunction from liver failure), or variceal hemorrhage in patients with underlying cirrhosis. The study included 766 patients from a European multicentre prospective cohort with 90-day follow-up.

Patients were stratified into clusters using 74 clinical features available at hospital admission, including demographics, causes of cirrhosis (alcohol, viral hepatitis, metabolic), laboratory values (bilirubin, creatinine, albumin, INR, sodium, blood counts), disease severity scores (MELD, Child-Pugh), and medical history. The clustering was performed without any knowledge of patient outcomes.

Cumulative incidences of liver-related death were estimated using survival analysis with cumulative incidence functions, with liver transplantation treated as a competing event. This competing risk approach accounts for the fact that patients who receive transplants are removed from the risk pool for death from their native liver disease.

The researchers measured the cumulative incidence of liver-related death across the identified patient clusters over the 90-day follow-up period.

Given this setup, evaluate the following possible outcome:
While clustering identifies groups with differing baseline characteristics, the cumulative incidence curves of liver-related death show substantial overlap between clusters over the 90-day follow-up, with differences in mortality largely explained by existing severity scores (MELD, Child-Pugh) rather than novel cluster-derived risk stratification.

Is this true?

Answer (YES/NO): NO